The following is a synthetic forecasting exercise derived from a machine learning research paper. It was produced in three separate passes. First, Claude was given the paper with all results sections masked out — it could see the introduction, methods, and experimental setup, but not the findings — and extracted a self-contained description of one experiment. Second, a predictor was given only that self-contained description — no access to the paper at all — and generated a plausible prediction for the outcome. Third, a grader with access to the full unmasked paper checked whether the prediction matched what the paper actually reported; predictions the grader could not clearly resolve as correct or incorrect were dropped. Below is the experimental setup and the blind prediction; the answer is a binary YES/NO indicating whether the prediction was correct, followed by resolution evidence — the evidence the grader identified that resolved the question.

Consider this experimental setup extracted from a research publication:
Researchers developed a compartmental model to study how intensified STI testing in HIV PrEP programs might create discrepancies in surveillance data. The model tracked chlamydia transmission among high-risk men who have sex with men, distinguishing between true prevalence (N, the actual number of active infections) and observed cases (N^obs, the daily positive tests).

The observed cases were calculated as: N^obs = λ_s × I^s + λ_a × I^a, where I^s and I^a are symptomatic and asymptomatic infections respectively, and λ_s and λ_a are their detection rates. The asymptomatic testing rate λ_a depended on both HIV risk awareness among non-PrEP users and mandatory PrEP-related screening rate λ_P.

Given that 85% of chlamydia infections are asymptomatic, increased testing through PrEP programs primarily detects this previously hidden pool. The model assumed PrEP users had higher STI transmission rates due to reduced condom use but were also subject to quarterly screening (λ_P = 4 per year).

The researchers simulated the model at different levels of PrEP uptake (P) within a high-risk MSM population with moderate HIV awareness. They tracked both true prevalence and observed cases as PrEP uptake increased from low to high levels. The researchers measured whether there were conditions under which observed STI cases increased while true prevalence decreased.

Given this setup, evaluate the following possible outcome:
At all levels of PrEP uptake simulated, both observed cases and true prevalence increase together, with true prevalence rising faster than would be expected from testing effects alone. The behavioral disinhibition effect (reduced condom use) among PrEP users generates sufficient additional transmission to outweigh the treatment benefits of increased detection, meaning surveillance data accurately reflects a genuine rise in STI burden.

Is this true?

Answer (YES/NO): NO